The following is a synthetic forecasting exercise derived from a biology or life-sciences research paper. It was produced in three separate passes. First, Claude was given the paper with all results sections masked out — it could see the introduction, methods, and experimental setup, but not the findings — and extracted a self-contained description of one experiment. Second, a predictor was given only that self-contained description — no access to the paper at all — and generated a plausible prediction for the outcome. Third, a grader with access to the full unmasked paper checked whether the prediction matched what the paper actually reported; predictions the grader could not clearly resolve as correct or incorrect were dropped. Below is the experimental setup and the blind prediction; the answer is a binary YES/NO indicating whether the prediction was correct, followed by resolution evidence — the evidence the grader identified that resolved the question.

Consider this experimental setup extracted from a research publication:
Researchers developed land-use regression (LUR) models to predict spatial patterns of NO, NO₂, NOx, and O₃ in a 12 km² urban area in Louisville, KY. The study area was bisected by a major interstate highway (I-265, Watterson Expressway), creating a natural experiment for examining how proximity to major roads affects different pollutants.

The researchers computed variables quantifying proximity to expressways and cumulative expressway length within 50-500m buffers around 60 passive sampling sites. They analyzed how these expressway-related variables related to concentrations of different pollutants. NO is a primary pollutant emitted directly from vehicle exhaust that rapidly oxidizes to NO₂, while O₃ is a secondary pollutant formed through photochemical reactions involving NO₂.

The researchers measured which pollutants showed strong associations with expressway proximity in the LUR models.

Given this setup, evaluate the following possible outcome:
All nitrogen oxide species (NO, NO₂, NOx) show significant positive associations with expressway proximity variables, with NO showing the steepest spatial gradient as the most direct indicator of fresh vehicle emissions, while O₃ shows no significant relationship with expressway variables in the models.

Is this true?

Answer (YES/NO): NO